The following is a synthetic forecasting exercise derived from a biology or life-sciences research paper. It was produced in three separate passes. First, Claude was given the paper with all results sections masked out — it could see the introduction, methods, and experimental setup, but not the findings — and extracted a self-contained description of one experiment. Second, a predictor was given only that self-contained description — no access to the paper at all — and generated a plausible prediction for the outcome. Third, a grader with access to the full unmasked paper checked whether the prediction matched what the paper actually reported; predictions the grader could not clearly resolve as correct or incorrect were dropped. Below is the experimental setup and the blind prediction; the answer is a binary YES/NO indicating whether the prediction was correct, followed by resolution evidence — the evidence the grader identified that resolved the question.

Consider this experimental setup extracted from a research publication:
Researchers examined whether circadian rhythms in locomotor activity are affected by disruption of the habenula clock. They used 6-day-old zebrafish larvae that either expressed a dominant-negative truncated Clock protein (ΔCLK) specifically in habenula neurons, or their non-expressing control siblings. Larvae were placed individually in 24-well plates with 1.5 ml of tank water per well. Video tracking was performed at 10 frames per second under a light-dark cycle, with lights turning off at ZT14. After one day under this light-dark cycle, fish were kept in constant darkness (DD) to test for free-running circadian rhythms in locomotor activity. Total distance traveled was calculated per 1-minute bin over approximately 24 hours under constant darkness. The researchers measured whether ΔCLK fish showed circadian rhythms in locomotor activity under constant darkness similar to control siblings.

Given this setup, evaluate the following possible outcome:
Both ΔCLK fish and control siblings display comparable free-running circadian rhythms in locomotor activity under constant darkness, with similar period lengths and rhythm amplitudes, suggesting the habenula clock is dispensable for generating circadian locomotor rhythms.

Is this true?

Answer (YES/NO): NO